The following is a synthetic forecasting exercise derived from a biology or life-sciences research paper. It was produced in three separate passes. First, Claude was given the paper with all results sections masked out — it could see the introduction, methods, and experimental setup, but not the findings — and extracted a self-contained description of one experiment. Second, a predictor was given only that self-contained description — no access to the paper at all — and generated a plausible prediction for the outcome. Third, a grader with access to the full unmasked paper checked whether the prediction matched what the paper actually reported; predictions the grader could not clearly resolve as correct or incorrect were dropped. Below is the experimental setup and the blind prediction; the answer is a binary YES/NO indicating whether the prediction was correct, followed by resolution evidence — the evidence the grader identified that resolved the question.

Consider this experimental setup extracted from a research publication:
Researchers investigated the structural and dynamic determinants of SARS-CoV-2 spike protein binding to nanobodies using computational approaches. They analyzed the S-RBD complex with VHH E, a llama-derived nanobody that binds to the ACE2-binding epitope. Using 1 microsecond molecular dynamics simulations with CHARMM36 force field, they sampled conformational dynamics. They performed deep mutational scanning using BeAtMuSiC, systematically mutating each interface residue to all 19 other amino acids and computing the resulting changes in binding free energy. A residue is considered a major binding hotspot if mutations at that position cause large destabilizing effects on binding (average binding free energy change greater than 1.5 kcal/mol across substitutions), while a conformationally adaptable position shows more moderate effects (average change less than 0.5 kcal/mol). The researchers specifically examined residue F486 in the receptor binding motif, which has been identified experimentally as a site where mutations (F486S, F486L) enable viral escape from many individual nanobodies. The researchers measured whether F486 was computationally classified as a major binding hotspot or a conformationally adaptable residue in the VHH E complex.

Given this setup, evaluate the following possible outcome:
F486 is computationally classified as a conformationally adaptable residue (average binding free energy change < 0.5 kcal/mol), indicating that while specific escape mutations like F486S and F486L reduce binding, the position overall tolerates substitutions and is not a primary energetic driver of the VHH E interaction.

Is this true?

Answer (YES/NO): NO